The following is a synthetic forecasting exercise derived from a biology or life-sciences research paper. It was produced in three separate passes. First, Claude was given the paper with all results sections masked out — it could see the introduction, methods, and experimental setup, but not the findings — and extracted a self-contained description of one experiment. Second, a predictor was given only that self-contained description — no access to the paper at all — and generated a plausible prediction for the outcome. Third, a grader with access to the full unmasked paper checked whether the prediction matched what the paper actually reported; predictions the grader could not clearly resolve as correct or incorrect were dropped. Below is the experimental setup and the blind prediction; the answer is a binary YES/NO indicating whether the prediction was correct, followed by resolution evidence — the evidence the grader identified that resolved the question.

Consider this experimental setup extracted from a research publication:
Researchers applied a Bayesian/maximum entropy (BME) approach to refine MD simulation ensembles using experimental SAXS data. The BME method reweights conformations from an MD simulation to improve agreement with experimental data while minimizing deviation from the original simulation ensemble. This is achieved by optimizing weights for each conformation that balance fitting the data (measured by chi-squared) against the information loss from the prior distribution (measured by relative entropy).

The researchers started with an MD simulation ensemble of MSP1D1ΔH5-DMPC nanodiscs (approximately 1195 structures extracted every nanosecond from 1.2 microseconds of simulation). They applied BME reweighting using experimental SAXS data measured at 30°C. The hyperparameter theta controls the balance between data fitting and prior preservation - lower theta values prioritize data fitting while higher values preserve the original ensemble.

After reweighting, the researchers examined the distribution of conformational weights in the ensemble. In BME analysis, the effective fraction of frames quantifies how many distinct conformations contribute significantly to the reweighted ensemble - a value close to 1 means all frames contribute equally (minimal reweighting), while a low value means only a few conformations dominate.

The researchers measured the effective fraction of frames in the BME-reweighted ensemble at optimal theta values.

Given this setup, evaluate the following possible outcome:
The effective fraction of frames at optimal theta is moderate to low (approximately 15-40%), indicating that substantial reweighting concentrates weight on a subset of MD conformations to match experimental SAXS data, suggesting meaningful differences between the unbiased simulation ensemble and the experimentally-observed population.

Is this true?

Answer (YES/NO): YES